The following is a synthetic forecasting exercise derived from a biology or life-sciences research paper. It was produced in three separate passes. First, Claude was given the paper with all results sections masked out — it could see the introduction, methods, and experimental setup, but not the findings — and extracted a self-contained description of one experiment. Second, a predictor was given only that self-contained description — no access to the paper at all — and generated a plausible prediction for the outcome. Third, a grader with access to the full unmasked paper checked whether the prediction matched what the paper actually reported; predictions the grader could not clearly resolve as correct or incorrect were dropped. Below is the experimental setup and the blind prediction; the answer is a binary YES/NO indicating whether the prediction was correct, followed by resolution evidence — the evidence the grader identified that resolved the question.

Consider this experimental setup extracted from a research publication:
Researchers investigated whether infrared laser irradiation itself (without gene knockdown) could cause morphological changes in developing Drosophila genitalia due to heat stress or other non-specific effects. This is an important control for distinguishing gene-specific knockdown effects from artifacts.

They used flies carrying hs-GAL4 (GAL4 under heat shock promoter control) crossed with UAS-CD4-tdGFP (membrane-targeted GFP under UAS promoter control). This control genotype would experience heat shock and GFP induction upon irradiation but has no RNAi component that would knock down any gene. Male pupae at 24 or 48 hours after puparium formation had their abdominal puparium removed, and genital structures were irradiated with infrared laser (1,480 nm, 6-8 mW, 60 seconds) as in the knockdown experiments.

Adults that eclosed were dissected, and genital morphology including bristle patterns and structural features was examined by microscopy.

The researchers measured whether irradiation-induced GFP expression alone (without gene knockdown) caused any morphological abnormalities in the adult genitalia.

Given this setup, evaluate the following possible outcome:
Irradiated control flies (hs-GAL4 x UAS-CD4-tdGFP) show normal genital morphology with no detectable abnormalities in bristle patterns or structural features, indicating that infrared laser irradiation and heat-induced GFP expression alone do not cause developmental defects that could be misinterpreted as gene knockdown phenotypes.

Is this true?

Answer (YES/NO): YES